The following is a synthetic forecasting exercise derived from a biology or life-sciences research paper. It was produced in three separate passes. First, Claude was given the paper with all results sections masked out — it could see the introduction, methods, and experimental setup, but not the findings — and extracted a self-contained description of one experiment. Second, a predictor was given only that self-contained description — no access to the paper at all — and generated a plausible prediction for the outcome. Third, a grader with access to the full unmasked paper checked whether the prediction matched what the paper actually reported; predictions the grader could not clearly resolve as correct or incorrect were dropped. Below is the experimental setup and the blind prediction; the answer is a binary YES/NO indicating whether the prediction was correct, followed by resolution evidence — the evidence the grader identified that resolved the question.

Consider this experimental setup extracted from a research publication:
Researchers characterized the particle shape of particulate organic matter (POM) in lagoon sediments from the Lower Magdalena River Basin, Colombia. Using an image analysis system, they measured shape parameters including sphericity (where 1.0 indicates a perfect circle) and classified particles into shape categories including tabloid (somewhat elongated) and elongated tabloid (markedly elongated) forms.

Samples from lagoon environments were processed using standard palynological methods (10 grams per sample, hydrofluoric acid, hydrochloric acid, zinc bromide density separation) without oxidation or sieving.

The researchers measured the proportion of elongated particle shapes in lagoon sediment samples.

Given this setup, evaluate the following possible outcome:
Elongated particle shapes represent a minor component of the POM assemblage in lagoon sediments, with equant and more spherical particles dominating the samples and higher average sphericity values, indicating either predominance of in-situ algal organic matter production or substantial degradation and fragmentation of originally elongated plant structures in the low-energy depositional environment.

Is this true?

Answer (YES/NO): NO